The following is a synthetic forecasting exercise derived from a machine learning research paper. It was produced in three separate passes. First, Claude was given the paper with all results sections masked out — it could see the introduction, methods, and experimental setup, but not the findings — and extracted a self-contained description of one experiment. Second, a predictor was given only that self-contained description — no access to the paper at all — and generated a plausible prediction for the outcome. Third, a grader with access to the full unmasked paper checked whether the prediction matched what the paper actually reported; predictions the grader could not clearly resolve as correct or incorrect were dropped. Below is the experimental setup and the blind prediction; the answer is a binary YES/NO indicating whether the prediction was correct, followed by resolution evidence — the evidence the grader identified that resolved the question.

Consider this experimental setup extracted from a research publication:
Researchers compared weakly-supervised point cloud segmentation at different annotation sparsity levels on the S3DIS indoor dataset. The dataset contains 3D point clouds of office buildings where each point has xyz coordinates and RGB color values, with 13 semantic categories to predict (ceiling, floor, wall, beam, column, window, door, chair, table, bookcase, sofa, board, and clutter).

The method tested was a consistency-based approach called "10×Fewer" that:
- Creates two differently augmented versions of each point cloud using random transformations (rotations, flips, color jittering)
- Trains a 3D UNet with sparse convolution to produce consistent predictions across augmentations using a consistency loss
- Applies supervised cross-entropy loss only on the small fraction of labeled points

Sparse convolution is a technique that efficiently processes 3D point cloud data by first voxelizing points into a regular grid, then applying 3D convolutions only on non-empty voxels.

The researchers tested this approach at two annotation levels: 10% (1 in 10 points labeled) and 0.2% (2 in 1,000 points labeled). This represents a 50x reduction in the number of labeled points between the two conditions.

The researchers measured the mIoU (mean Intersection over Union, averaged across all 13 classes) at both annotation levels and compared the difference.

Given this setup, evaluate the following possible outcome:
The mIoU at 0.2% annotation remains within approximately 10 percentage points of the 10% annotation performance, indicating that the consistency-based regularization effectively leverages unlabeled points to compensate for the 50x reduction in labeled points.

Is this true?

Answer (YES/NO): YES